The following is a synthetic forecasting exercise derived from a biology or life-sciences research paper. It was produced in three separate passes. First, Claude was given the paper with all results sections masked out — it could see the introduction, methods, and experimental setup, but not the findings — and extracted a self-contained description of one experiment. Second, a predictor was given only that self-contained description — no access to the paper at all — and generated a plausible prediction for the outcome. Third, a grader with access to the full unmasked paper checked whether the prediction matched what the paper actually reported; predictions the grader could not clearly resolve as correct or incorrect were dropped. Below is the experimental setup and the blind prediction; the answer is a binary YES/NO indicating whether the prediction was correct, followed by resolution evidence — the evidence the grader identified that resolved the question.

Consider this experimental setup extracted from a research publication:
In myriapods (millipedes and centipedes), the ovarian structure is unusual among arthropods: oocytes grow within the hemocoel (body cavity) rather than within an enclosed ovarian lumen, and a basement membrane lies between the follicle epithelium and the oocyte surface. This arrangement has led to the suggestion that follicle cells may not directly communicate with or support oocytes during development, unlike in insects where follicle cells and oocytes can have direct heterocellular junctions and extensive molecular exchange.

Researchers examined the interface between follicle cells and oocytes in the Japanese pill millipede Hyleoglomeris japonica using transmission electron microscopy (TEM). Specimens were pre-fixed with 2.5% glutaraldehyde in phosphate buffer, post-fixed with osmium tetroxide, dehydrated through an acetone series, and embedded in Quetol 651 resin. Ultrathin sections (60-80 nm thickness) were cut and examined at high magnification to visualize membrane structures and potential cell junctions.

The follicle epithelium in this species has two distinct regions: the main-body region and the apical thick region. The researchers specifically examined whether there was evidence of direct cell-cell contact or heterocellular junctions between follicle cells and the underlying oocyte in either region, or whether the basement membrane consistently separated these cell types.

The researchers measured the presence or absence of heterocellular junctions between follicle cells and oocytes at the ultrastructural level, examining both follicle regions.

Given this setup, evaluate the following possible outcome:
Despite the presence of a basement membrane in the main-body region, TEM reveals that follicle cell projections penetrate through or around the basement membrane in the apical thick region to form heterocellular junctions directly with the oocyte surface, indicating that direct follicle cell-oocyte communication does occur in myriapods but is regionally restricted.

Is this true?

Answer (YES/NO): NO